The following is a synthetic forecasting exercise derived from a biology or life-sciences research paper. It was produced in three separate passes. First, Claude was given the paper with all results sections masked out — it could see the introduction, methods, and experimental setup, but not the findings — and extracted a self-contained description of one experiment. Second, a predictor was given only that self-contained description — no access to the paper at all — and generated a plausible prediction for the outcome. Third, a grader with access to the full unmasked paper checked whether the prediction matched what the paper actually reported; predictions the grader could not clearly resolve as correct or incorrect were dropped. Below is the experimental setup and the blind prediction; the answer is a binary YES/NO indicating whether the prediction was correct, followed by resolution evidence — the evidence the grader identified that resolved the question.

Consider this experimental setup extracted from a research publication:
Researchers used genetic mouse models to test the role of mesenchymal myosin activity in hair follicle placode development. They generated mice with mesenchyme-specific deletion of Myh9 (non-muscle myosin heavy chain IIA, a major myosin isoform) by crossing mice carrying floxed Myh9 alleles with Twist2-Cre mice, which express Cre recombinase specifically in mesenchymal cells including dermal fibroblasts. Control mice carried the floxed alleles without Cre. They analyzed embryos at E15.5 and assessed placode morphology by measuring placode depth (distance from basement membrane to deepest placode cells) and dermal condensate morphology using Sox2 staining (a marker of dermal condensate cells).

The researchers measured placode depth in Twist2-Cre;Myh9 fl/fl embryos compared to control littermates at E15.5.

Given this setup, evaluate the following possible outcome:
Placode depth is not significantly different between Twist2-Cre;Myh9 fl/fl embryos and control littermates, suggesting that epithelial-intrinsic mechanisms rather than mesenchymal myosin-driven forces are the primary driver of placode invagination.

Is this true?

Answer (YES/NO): NO